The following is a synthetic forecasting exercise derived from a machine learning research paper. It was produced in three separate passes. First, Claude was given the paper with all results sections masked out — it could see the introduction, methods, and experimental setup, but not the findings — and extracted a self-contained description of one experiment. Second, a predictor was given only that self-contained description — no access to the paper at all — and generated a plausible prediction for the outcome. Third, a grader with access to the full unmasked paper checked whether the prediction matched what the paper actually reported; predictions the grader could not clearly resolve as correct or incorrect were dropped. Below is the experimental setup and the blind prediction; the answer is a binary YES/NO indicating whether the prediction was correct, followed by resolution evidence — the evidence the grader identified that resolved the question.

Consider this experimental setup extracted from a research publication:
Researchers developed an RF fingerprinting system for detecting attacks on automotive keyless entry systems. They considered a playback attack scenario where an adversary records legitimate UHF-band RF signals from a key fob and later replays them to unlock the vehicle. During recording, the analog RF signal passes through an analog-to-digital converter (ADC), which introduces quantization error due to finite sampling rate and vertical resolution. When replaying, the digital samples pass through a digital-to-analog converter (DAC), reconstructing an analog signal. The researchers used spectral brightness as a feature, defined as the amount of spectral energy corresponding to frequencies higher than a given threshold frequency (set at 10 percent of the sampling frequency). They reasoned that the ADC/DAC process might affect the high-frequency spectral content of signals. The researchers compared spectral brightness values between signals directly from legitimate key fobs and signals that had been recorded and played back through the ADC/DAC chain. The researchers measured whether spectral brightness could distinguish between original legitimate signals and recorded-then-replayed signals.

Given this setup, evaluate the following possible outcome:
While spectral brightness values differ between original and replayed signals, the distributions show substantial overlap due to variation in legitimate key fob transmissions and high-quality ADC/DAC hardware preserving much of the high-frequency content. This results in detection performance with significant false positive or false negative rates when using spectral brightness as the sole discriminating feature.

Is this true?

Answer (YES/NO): NO